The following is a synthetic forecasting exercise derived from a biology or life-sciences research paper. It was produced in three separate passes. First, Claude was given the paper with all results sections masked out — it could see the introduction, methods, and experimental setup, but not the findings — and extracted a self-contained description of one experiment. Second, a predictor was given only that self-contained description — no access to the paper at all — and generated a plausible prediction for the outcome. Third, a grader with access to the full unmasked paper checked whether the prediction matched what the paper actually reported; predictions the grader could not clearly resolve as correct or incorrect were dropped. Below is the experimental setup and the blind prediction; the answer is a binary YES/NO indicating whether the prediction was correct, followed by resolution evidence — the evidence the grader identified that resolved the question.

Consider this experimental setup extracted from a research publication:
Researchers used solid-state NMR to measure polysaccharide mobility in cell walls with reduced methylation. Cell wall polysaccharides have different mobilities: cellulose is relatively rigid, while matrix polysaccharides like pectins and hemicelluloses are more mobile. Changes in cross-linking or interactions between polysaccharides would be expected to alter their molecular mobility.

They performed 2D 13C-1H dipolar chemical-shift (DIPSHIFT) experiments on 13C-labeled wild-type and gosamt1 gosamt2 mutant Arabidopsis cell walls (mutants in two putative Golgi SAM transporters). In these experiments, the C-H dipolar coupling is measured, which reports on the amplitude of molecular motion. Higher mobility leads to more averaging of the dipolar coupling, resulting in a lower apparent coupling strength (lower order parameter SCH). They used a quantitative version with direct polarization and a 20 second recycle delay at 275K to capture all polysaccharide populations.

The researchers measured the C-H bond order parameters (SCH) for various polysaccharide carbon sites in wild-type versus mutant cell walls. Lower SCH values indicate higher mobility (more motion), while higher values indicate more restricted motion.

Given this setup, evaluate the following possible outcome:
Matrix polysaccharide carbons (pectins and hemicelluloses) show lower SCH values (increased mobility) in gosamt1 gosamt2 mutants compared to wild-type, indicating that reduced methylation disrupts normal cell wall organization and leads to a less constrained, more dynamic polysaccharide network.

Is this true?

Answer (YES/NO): NO